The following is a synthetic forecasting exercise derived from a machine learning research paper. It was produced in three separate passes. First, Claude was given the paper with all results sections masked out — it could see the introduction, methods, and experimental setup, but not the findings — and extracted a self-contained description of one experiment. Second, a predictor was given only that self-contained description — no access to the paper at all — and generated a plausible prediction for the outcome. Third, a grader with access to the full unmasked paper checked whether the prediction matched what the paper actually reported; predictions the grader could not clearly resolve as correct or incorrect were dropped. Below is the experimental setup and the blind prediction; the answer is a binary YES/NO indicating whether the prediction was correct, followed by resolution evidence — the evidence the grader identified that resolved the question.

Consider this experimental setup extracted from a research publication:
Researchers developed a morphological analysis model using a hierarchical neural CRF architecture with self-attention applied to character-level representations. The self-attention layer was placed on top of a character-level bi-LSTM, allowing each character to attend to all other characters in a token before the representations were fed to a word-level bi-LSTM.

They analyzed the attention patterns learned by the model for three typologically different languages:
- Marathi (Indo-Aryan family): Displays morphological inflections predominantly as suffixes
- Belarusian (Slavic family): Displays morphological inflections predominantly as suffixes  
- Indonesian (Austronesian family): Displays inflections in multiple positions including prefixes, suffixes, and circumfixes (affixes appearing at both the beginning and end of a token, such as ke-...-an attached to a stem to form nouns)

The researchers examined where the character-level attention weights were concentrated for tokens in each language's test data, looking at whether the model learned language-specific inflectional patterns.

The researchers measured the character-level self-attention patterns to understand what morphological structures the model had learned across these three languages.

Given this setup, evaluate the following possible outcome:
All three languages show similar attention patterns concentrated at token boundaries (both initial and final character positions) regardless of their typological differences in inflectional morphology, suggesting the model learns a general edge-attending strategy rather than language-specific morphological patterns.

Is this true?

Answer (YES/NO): NO